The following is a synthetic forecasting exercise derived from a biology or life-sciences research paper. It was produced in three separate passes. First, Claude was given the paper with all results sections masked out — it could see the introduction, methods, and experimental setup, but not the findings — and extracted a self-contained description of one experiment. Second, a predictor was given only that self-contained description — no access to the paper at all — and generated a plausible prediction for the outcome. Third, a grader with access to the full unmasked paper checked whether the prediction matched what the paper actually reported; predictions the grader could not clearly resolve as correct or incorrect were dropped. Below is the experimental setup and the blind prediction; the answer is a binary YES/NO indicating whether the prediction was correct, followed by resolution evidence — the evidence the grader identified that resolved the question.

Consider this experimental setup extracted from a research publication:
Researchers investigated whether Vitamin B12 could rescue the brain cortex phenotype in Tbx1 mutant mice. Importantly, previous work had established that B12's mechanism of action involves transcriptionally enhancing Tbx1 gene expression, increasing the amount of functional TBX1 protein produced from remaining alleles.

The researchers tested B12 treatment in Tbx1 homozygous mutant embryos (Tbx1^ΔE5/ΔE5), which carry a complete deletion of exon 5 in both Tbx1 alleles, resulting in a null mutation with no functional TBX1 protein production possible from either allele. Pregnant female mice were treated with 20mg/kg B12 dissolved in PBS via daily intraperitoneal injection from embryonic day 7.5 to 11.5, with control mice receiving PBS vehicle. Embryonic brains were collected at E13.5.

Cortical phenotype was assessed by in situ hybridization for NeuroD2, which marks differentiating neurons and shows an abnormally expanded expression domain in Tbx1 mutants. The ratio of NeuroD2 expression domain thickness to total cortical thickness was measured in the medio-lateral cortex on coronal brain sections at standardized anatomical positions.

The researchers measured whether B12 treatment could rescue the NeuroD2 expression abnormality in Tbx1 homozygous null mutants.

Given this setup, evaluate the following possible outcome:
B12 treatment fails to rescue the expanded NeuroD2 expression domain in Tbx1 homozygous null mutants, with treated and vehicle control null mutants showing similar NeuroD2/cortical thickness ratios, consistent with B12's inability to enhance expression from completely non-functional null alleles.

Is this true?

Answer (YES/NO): NO